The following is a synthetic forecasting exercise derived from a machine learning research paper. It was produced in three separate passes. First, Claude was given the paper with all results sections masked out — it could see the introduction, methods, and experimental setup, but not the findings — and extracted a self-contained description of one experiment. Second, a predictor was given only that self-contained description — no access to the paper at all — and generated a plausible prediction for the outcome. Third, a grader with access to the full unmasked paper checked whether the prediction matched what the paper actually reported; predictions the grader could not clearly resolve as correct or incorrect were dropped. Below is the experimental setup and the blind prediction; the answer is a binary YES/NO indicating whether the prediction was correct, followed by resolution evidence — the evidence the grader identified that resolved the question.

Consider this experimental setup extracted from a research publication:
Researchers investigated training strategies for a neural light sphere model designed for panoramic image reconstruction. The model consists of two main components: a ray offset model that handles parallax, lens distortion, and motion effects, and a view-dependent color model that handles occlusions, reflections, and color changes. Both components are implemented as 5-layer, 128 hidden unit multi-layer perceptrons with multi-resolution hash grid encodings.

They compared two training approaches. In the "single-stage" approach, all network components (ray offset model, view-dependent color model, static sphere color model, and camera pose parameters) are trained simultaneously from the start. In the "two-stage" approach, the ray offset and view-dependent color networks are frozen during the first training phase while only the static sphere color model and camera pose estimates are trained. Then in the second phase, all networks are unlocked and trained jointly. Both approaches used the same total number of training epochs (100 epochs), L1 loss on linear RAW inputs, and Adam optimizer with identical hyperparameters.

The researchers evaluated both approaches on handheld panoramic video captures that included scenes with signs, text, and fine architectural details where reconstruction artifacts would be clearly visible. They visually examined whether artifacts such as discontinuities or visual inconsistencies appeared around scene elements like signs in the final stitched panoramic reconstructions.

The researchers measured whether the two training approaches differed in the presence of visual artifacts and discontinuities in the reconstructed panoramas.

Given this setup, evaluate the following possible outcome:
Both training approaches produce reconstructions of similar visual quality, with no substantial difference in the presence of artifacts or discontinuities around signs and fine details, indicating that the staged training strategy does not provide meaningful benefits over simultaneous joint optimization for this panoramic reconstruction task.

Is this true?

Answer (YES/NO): NO